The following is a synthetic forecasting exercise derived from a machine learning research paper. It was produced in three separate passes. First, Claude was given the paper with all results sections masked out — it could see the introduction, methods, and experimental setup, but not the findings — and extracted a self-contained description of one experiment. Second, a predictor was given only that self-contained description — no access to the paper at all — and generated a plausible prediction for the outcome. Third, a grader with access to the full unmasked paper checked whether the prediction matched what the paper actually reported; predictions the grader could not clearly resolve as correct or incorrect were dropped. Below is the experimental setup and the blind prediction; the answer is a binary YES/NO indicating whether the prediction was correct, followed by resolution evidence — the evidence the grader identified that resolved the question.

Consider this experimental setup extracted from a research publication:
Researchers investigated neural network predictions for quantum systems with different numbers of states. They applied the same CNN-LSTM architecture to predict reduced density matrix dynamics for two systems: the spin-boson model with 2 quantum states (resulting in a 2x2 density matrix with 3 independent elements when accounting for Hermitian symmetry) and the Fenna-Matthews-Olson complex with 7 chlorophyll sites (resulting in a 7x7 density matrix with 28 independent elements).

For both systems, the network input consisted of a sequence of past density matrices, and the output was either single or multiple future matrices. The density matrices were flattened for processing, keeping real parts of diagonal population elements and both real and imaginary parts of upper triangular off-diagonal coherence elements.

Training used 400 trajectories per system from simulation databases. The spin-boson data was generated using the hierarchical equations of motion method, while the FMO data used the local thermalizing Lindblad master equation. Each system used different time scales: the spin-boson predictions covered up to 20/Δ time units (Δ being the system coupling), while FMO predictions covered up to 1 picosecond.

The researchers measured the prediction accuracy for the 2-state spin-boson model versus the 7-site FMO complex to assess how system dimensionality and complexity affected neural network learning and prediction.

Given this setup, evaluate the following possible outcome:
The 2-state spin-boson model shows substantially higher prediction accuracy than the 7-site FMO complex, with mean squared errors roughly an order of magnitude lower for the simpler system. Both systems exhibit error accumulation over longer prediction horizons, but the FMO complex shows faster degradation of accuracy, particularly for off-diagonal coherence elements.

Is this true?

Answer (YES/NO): NO